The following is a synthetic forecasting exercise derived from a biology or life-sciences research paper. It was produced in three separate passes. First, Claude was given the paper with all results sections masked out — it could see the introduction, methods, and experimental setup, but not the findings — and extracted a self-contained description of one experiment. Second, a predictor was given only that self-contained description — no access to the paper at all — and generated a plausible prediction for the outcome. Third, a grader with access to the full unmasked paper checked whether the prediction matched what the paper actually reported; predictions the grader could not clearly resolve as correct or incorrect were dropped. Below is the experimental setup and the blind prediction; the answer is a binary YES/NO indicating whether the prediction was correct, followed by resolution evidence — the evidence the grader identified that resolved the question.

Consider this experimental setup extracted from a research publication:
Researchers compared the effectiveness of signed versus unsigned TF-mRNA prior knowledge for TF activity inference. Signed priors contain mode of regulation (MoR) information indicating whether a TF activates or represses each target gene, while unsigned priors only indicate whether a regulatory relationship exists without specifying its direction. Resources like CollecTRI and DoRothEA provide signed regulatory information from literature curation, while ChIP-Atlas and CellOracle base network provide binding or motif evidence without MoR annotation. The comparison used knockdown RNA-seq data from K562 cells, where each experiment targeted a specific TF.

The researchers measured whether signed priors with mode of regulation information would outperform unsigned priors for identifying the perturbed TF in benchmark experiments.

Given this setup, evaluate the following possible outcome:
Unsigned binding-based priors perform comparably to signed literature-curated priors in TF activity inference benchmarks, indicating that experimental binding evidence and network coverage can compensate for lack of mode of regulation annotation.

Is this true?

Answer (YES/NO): NO